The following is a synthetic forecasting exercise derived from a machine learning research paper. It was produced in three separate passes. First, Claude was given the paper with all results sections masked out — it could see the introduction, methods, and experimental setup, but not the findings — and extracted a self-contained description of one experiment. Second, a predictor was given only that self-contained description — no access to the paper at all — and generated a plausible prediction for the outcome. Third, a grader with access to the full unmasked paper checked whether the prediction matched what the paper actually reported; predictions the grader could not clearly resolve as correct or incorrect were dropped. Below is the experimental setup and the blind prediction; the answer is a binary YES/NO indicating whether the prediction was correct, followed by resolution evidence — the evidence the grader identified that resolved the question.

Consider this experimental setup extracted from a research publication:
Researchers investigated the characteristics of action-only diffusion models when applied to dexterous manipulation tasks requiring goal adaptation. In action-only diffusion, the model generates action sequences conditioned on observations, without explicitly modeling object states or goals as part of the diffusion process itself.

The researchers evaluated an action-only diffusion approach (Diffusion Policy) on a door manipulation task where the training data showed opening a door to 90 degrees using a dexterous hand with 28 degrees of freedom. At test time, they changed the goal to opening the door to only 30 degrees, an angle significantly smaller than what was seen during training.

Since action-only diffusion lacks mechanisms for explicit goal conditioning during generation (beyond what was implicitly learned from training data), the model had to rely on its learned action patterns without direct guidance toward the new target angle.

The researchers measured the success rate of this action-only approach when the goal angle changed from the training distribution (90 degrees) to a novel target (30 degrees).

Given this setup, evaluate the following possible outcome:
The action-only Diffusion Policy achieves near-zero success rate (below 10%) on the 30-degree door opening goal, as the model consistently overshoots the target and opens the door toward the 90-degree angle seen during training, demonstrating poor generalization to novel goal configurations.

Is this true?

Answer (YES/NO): NO